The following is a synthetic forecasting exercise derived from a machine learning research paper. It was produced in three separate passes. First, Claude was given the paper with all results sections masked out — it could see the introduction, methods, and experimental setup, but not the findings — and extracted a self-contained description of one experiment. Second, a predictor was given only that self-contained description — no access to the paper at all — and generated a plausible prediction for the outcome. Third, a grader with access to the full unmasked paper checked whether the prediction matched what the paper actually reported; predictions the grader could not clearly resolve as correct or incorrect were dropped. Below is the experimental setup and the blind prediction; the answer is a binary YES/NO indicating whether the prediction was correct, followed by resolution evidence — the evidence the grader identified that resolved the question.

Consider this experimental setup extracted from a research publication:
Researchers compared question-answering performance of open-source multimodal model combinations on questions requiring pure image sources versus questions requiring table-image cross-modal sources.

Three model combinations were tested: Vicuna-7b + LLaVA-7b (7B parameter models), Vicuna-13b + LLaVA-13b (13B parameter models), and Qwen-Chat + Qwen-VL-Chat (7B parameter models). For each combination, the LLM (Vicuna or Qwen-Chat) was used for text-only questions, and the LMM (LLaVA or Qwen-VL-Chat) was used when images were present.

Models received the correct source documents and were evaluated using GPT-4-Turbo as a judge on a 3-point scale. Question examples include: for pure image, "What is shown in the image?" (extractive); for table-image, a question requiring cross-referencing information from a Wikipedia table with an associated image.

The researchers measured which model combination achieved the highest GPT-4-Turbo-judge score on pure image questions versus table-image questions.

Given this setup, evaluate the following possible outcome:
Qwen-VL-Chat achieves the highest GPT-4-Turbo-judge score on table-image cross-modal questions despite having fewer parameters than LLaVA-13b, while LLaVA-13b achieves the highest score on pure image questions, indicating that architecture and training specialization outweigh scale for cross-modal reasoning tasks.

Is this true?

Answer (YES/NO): YES